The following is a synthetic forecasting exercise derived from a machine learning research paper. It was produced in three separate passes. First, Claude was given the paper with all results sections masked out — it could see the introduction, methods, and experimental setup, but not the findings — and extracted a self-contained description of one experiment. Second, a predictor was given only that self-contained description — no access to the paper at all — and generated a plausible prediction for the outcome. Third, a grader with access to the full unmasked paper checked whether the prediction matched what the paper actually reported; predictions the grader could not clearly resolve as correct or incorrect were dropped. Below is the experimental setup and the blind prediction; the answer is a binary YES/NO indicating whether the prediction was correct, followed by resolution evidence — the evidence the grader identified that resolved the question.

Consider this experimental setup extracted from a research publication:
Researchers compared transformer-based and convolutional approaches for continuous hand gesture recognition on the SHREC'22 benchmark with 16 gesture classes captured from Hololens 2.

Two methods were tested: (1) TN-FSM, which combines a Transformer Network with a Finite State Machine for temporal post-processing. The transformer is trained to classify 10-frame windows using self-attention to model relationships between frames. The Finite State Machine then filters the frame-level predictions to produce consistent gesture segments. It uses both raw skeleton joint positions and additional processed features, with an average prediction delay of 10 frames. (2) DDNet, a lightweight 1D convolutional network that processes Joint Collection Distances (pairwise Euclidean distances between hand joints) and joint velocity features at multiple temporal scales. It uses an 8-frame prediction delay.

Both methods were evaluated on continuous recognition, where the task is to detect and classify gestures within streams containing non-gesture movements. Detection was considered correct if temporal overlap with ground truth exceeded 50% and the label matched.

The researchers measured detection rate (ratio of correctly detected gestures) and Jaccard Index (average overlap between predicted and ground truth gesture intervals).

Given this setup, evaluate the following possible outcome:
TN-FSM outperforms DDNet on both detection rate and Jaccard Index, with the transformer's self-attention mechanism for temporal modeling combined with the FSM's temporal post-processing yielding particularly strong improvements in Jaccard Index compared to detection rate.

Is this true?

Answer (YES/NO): NO